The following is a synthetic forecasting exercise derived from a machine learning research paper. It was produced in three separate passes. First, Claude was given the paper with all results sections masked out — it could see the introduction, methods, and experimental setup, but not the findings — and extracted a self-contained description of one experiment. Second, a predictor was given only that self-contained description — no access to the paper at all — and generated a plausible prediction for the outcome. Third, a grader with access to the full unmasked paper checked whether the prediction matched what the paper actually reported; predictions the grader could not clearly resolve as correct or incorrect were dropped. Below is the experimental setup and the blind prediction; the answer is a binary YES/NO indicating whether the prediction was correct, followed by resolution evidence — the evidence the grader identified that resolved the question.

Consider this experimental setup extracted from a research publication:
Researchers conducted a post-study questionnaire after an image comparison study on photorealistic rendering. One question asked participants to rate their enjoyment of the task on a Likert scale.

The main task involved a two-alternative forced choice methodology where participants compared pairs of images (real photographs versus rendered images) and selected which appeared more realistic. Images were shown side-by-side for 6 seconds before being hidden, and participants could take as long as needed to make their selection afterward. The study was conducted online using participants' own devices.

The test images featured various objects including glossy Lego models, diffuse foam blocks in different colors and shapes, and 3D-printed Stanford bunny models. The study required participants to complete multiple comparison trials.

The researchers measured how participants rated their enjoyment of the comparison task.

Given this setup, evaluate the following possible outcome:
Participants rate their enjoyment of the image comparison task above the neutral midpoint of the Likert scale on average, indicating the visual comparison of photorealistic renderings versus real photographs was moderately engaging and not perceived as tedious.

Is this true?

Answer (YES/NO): NO